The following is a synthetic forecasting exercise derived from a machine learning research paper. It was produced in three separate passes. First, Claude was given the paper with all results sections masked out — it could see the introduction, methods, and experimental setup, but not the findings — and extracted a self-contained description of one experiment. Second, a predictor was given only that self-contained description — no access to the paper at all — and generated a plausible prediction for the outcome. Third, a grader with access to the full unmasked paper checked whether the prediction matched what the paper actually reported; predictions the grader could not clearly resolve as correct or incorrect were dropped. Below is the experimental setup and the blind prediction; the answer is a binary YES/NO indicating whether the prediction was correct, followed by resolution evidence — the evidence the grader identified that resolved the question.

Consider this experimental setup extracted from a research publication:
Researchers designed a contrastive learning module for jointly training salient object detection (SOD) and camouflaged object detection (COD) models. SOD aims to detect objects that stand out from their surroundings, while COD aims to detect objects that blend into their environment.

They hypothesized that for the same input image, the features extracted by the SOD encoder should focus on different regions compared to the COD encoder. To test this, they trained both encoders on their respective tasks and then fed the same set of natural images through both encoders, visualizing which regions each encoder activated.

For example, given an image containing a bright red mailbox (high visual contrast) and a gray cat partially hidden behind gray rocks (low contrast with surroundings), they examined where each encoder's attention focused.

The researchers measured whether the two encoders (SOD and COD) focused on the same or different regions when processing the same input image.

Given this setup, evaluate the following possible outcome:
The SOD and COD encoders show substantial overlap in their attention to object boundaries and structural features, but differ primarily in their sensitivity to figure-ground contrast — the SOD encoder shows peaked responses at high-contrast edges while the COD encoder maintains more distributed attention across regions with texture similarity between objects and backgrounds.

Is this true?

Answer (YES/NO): NO